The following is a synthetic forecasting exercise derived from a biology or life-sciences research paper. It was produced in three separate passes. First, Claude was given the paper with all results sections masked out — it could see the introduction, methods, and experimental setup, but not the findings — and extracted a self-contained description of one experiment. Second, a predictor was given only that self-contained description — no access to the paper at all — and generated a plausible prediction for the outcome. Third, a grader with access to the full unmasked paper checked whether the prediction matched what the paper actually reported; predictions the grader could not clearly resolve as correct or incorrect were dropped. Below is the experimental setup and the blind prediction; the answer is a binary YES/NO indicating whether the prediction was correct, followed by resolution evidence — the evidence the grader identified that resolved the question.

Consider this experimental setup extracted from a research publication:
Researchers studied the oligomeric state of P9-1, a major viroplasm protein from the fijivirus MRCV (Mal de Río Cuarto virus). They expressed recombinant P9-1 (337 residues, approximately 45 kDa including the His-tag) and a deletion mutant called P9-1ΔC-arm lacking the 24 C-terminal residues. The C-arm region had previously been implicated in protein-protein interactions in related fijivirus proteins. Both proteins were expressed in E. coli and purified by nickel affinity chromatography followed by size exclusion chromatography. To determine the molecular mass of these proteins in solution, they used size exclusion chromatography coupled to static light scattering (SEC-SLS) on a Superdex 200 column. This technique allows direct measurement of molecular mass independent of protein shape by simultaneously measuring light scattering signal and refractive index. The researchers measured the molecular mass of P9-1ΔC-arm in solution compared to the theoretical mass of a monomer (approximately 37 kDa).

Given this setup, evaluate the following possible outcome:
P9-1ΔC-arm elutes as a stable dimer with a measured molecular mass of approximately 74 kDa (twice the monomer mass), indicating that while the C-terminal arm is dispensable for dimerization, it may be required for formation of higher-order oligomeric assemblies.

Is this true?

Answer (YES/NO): NO